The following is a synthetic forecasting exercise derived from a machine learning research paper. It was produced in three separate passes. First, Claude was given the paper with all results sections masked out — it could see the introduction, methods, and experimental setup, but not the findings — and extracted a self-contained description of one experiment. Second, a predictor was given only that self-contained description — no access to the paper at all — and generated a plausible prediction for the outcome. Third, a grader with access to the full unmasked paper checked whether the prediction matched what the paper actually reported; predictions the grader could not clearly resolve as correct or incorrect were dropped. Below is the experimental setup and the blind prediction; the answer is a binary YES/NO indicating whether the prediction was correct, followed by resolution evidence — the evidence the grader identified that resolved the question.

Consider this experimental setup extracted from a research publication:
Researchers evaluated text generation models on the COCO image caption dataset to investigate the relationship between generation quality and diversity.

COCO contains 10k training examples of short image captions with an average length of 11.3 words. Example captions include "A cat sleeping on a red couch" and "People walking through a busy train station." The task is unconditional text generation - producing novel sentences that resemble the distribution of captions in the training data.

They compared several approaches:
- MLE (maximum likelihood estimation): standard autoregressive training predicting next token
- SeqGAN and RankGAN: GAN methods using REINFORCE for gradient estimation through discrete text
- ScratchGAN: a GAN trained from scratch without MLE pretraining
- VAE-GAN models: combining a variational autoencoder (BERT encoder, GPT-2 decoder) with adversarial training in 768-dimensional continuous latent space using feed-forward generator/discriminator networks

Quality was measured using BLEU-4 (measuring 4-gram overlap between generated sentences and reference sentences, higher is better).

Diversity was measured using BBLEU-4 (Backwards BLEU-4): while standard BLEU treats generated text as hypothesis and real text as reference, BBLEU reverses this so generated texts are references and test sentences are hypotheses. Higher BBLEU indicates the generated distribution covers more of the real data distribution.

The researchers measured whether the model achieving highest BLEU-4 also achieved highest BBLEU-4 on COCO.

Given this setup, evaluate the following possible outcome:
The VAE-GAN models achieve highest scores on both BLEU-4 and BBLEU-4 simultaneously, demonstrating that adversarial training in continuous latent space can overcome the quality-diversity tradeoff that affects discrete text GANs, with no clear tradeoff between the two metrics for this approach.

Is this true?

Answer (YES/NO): NO